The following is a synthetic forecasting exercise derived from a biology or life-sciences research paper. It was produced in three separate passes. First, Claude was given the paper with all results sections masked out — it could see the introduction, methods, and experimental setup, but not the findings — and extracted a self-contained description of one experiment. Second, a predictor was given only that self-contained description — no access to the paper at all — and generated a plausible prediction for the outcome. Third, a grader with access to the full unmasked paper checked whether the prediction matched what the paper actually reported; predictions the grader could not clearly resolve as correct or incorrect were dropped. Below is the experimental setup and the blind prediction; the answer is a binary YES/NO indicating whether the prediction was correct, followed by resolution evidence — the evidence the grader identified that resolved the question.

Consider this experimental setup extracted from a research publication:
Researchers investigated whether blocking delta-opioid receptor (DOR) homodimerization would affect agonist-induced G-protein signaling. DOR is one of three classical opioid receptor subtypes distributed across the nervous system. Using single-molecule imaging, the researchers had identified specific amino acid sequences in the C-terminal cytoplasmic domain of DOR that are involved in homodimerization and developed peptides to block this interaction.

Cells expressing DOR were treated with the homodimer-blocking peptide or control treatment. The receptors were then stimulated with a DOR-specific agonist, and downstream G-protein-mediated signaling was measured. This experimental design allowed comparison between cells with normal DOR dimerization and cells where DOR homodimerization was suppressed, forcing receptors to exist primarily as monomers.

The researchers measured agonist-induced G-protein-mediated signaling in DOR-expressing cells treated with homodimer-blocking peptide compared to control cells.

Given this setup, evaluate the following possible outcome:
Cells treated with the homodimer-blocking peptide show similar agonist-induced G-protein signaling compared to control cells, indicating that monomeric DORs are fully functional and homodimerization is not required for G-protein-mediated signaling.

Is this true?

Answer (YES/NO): NO